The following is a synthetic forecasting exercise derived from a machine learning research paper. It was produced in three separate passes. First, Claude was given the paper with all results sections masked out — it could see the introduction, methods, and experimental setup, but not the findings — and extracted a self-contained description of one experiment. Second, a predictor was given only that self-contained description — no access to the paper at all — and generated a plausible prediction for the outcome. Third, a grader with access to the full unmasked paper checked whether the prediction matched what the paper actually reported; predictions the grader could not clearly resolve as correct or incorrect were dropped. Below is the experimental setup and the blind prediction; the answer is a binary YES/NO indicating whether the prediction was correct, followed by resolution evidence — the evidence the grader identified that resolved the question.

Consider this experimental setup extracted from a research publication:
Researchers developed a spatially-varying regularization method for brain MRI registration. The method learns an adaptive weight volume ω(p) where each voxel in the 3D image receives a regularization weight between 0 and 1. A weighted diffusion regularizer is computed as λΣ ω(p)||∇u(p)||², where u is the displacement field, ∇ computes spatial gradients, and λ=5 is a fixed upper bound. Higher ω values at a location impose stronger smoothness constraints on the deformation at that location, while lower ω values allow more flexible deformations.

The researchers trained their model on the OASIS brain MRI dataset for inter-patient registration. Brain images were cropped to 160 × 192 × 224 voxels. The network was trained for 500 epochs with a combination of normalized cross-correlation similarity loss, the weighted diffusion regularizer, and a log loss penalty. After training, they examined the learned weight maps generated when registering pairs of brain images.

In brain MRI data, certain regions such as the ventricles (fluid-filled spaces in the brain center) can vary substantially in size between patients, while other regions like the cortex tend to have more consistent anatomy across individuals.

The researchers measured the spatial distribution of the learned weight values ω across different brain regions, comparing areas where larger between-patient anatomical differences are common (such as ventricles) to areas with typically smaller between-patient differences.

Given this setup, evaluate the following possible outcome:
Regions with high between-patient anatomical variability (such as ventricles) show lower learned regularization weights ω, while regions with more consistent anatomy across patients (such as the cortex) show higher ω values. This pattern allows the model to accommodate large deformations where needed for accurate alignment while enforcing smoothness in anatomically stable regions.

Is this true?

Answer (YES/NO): YES